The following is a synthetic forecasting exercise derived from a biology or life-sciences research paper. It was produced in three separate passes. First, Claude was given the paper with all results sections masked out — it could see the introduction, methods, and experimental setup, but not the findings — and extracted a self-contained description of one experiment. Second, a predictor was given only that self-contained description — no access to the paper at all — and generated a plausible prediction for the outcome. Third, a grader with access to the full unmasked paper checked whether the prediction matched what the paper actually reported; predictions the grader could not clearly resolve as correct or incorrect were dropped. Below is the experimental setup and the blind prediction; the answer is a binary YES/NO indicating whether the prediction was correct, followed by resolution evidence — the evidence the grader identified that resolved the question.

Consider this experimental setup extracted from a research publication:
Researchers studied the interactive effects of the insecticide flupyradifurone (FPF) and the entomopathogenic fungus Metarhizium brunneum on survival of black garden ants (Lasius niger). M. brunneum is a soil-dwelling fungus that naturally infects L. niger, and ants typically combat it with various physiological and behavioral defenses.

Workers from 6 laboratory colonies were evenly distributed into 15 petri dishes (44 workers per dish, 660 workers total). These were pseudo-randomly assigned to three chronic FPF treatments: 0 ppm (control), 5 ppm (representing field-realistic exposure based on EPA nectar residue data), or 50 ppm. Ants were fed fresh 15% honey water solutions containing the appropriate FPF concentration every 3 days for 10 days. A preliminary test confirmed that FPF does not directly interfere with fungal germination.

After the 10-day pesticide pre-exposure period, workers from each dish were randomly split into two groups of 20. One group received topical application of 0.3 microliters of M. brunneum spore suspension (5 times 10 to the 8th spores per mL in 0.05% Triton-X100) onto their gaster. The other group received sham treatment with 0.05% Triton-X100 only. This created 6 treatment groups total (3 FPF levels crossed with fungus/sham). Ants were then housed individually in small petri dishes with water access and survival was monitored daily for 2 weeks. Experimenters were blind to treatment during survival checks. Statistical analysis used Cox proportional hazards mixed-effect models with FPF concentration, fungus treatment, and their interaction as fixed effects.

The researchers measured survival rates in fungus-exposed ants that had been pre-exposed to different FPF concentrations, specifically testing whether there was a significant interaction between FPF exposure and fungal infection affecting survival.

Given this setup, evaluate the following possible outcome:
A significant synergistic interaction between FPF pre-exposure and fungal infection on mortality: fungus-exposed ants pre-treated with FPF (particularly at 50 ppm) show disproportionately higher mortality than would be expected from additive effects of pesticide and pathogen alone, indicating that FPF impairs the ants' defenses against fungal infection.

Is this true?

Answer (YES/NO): NO